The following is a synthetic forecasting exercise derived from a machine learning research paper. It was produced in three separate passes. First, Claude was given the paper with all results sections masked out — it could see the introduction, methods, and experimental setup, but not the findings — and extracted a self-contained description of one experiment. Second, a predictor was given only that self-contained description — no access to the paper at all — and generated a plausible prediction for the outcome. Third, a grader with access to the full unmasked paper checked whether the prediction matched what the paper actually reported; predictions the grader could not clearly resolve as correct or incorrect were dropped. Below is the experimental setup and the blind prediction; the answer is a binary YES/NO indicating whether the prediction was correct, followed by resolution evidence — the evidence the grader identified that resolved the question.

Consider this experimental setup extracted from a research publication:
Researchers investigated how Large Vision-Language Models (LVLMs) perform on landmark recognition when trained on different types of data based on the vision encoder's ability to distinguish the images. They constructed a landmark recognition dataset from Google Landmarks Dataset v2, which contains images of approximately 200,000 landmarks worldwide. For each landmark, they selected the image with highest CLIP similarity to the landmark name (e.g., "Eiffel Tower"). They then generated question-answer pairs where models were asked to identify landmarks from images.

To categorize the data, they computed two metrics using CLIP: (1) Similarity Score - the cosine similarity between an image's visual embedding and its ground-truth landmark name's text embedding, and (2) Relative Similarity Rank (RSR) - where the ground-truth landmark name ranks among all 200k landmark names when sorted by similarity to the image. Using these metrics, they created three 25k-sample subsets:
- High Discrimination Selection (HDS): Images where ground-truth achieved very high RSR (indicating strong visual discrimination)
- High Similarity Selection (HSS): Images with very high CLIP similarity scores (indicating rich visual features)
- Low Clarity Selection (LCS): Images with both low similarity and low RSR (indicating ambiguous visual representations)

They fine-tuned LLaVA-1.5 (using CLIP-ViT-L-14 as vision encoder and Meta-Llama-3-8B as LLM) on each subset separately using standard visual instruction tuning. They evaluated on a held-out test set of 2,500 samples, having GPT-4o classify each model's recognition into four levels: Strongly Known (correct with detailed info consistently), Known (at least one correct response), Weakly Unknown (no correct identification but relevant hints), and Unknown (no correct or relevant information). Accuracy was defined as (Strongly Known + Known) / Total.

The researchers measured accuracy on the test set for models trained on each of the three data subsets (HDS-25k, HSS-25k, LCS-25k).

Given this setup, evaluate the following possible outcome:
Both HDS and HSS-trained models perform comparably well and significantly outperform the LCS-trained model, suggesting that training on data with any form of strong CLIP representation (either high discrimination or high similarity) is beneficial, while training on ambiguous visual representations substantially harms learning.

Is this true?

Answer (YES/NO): NO